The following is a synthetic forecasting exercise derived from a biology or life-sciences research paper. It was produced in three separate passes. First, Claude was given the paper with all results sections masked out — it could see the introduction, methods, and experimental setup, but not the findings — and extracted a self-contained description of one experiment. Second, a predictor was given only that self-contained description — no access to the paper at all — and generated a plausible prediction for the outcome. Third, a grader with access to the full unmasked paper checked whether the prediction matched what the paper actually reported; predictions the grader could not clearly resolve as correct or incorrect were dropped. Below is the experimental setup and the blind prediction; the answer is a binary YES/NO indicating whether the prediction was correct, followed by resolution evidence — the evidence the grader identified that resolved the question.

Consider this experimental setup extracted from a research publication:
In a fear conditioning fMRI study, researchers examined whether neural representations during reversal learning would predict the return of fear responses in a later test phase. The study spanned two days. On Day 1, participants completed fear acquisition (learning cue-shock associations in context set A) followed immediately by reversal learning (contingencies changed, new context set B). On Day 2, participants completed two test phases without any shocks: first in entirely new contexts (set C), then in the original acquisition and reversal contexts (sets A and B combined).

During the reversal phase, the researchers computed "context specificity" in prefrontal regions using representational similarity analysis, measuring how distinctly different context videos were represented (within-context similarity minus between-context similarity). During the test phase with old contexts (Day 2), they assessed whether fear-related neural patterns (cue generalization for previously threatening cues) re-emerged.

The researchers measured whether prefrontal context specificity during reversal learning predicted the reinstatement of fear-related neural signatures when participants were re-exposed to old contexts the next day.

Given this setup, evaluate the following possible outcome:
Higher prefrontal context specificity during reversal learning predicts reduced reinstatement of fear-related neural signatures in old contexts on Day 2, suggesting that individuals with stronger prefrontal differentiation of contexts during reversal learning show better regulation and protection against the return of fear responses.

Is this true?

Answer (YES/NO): NO